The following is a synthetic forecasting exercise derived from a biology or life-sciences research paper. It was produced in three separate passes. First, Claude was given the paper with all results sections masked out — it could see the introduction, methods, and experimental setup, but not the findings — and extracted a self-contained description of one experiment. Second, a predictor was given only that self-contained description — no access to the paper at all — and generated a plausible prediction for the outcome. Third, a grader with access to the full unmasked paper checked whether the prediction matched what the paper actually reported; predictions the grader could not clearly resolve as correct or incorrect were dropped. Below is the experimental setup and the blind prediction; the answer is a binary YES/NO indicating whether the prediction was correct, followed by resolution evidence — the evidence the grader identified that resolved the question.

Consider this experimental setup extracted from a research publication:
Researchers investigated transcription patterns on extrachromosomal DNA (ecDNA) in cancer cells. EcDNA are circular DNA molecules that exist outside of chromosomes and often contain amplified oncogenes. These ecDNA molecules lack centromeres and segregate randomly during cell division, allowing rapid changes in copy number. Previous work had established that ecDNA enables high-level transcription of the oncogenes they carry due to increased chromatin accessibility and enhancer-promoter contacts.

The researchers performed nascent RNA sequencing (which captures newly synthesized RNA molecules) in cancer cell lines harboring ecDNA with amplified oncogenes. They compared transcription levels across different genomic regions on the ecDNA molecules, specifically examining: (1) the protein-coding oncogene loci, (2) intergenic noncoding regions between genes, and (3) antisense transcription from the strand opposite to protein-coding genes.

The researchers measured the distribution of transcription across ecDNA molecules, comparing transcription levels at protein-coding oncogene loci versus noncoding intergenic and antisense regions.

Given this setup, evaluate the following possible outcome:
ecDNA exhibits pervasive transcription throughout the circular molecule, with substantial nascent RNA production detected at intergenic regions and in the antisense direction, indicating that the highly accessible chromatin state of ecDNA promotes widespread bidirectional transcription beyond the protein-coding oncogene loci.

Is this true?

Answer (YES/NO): YES